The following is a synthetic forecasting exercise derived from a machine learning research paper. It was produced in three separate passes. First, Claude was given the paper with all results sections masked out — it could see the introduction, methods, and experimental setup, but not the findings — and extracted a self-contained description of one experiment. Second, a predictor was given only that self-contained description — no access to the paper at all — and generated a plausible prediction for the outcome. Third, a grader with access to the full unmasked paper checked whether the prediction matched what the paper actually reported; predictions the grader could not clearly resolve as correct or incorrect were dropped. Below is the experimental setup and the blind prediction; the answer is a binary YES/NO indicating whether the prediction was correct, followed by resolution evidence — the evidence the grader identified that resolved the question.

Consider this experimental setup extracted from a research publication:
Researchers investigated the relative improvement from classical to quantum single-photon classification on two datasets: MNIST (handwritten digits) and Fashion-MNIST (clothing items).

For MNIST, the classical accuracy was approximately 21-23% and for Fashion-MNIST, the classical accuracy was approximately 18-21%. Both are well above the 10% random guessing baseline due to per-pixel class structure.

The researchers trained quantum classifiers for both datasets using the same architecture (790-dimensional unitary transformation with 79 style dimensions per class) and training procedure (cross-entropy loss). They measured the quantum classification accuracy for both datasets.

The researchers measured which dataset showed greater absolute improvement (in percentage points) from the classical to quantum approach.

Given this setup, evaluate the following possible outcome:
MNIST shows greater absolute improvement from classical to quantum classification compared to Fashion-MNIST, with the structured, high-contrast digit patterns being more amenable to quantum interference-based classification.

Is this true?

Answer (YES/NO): YES